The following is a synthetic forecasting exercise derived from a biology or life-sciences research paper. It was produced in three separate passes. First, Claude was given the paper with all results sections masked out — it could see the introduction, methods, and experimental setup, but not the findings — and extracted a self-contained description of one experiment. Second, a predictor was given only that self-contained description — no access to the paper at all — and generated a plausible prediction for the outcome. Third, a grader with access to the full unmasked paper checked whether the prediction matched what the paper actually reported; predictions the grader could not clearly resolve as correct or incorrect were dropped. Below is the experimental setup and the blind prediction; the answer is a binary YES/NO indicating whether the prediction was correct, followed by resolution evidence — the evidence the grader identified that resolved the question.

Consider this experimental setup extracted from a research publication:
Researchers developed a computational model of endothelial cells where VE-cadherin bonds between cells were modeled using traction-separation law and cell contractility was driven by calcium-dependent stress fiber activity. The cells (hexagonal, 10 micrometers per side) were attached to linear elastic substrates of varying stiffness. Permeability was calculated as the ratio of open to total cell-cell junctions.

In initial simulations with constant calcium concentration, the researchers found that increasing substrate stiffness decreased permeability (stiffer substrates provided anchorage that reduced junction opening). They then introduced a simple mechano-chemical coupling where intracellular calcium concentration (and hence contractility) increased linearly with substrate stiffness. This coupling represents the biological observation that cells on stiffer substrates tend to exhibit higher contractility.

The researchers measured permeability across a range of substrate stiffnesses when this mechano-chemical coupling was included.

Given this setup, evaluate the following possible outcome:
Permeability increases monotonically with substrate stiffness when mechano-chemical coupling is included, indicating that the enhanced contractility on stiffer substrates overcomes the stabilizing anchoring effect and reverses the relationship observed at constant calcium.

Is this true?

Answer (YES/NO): YES